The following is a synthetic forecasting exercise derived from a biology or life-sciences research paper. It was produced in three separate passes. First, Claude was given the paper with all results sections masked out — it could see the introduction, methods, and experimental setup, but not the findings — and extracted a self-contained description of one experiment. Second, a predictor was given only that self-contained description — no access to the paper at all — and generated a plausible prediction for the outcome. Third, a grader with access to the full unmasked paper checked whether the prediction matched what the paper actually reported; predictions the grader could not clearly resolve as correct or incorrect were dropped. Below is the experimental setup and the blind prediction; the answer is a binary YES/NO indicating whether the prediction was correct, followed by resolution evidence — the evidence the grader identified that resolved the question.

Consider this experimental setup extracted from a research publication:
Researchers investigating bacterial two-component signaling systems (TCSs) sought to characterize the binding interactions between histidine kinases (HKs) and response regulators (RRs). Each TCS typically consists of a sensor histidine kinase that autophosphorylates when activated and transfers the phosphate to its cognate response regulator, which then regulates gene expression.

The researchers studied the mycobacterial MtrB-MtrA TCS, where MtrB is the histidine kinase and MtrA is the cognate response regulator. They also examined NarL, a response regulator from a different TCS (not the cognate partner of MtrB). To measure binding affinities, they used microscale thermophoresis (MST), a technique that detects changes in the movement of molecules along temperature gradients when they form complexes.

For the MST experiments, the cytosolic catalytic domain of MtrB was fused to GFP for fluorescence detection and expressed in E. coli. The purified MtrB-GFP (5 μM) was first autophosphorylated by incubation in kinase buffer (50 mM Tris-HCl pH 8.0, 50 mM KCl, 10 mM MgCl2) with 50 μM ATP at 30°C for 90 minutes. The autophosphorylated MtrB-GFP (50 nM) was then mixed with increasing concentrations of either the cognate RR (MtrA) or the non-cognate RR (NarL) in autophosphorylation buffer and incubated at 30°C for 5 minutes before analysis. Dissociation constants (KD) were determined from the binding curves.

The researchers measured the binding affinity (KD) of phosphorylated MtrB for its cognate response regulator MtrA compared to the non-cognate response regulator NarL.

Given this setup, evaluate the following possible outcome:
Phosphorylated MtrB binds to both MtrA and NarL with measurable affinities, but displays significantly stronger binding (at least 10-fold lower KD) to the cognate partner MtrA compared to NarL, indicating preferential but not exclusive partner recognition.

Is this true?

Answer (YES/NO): NO